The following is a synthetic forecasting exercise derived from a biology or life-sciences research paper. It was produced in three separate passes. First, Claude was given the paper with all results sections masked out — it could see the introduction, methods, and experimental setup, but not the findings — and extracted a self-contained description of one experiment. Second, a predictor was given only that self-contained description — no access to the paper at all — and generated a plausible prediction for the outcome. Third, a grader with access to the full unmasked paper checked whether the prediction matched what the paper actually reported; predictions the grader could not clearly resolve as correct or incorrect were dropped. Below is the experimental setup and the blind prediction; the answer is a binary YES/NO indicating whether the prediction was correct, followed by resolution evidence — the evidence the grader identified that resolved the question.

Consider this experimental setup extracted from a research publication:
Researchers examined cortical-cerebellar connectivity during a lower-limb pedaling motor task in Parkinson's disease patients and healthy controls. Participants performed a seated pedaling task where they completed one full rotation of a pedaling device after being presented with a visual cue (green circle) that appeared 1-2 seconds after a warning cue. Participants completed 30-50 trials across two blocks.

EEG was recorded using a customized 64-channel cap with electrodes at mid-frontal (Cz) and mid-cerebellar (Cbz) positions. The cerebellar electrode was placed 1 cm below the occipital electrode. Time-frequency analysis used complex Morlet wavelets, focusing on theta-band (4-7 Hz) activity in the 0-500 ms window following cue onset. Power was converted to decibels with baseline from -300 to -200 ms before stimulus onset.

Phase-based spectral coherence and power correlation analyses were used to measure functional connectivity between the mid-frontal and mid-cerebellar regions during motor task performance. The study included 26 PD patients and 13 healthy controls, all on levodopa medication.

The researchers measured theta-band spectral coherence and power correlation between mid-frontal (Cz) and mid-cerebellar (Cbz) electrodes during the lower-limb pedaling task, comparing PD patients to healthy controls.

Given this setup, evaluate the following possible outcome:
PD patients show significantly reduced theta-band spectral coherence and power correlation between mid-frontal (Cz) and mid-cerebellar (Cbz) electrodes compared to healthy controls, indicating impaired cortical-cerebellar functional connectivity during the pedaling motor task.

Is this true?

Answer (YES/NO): YES